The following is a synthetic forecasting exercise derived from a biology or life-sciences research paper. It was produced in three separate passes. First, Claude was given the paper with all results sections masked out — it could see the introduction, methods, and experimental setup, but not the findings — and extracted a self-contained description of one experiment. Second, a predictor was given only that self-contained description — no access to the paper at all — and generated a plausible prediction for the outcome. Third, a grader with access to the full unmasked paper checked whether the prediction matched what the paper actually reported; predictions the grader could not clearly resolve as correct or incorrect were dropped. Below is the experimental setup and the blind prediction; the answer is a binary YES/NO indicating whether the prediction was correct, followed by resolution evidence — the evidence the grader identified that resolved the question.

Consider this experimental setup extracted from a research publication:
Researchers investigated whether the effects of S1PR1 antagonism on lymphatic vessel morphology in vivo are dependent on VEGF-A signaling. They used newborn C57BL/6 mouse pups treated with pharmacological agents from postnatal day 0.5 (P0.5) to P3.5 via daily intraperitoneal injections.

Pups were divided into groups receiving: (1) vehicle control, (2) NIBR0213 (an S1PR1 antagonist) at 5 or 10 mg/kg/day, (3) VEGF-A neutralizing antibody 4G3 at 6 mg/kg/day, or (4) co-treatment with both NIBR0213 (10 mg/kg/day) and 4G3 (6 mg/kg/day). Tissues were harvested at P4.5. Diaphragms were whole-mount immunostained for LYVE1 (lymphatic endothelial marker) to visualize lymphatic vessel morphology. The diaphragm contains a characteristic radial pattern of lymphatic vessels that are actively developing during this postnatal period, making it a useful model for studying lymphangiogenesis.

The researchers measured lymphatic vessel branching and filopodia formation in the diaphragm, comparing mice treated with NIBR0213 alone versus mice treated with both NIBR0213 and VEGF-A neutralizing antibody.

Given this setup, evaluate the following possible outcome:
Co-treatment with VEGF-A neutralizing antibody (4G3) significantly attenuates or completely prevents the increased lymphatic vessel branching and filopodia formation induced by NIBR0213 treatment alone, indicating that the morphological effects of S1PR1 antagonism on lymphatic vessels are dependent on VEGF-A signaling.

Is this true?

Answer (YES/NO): NO